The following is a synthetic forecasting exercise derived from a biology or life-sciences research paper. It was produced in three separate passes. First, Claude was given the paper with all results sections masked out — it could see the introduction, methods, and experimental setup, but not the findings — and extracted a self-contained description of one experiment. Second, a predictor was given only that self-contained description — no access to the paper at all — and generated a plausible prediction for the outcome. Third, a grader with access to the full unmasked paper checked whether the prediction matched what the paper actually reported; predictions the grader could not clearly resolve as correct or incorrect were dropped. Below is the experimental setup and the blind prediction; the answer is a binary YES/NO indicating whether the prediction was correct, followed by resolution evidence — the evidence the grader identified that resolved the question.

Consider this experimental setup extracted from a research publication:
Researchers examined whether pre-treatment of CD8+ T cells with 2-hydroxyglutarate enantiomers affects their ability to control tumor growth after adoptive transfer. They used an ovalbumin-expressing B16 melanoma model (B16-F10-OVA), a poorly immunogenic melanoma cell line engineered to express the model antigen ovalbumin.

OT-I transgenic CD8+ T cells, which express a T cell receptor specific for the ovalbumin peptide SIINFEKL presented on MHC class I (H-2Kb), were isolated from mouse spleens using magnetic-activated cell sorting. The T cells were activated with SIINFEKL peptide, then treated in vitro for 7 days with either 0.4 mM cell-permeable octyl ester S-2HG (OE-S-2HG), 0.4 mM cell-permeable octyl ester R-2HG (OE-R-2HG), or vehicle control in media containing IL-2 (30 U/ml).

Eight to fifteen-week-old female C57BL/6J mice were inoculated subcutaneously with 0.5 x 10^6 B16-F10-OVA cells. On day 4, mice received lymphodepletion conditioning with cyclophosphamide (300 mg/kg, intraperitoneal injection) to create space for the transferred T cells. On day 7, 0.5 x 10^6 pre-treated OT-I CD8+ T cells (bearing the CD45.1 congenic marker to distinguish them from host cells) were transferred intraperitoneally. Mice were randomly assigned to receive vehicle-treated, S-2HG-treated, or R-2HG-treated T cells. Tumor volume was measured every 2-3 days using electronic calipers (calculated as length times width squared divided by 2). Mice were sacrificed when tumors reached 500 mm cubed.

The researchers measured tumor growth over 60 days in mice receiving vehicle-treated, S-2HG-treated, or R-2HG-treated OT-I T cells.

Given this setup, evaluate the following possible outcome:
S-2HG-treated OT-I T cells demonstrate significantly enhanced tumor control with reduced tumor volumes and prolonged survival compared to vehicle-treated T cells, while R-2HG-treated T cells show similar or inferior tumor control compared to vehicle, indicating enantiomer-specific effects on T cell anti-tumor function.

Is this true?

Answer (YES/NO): YES